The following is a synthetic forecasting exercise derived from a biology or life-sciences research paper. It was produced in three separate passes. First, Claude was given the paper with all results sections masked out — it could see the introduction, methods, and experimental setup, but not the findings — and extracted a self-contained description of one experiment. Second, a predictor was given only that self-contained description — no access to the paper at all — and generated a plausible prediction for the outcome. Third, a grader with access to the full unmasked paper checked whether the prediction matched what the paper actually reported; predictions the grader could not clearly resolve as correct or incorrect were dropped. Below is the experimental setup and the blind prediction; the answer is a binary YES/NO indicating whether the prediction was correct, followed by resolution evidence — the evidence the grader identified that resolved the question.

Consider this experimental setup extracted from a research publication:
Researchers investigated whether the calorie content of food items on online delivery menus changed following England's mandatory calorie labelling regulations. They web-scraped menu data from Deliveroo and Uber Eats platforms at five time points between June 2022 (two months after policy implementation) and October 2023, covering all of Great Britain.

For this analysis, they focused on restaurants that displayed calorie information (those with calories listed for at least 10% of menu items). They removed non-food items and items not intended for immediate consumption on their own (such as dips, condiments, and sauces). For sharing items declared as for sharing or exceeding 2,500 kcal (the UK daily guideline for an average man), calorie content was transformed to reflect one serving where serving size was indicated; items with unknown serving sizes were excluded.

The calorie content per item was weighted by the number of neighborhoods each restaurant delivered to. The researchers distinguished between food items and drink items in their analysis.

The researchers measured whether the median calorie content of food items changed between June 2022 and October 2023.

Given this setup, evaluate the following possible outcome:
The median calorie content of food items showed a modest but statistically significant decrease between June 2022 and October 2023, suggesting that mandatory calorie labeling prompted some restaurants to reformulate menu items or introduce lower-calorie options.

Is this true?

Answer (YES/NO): NO